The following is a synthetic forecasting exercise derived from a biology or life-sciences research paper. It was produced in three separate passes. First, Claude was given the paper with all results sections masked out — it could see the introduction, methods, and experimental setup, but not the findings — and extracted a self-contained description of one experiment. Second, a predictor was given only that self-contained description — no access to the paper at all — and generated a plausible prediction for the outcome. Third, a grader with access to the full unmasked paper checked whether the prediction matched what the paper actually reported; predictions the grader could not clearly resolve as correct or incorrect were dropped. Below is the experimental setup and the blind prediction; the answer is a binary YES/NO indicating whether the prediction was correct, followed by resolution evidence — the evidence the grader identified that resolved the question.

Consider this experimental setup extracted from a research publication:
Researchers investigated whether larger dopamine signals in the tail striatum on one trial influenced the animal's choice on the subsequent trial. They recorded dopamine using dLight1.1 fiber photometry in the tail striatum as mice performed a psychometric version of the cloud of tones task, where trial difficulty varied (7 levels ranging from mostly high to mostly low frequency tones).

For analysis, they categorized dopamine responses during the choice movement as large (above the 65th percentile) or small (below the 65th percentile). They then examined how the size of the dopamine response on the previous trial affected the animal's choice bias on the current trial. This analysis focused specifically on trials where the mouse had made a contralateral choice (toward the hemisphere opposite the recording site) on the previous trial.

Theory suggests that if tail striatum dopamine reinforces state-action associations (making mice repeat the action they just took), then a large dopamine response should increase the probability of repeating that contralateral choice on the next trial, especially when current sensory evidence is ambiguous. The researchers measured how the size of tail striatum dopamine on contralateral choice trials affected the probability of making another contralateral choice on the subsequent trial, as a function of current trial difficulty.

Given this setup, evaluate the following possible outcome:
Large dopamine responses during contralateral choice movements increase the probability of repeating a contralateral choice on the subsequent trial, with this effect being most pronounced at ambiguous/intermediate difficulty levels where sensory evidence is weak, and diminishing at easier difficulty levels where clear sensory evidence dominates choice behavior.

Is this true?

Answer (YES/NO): YES